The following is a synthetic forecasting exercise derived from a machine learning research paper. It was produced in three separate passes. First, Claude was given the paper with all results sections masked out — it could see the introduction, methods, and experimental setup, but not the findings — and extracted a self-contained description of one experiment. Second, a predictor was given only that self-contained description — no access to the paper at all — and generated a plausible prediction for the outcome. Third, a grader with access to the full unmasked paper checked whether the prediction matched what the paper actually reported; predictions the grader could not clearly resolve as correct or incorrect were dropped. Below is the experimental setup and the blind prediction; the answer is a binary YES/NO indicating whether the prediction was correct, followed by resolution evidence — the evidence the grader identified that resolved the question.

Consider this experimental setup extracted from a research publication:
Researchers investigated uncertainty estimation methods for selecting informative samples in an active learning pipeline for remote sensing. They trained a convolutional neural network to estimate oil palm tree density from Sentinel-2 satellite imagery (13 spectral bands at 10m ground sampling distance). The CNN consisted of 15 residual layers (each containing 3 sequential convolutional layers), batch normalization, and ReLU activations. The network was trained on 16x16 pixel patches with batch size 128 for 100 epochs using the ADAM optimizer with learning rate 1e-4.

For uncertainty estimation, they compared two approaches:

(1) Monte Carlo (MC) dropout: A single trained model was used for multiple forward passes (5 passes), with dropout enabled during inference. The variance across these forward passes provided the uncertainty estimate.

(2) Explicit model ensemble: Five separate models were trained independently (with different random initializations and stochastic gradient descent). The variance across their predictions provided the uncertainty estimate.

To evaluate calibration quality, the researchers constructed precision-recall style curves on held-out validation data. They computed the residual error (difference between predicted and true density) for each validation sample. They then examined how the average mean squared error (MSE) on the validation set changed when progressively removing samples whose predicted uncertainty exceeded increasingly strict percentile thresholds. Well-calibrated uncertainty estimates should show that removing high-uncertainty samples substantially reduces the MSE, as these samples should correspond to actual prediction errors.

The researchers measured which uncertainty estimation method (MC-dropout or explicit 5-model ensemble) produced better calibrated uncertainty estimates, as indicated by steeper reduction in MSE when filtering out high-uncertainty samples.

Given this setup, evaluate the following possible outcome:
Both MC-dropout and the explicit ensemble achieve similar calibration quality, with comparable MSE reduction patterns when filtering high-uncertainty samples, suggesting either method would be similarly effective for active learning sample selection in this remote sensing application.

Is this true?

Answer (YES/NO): NO